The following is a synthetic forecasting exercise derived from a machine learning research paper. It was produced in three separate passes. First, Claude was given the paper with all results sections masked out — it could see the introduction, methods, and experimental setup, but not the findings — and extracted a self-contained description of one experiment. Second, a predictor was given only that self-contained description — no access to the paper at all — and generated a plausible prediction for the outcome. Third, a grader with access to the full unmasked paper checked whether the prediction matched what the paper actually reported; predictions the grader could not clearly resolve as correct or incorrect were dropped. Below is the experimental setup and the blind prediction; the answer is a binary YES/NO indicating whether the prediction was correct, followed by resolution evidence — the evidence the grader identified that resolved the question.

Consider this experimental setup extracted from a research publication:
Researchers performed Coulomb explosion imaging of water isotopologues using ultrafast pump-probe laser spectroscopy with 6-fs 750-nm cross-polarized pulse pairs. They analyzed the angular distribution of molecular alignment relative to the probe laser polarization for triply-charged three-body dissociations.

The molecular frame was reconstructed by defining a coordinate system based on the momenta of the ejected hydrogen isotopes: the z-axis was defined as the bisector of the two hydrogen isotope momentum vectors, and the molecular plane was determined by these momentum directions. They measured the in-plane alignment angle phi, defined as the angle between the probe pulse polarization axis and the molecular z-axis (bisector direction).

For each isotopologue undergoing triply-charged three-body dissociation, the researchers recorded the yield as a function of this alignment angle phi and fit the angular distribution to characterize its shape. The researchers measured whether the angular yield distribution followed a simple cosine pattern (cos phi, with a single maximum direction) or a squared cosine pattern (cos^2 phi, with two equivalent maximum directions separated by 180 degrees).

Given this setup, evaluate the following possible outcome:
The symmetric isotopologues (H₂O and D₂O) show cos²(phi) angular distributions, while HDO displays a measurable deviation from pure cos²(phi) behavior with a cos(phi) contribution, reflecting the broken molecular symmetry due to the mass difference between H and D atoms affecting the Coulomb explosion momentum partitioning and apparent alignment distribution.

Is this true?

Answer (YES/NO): NO